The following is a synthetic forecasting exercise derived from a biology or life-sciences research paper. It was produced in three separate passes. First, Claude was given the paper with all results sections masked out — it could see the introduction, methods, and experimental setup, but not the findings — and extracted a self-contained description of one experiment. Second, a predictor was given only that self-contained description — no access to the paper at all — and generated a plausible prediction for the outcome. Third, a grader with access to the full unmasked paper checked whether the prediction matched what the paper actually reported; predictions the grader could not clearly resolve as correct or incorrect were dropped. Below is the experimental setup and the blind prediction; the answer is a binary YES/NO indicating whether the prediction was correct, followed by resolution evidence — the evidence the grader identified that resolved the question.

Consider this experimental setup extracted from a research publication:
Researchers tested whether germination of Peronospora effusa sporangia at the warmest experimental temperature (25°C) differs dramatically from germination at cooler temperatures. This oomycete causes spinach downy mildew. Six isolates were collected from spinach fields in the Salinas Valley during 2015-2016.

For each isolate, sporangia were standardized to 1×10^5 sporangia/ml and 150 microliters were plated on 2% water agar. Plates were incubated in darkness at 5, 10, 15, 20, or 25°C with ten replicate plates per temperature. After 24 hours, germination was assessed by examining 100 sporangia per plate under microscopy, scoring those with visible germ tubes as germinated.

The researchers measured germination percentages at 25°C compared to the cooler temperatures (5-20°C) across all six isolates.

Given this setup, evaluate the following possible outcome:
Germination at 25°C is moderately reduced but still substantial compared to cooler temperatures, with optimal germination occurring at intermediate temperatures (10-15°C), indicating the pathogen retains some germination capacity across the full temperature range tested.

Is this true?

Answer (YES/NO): NO